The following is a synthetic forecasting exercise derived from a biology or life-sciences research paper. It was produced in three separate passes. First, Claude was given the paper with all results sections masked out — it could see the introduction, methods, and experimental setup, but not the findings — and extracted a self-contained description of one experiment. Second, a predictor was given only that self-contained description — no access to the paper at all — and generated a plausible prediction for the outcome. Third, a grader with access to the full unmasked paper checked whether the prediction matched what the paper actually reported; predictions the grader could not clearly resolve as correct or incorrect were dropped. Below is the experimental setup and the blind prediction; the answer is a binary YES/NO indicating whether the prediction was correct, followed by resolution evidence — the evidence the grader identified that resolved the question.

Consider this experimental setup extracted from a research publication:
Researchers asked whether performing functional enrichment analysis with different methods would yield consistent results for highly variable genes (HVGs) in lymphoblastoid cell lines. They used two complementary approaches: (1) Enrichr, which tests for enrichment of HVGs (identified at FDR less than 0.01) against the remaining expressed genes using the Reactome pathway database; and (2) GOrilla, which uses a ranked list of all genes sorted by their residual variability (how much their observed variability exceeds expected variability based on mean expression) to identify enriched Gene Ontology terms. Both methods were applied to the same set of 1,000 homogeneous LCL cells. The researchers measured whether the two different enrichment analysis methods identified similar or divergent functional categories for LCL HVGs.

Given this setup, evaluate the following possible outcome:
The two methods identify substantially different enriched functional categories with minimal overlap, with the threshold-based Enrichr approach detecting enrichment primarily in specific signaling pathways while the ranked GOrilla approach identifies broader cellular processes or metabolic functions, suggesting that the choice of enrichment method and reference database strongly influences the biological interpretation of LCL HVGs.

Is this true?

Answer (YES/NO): NO